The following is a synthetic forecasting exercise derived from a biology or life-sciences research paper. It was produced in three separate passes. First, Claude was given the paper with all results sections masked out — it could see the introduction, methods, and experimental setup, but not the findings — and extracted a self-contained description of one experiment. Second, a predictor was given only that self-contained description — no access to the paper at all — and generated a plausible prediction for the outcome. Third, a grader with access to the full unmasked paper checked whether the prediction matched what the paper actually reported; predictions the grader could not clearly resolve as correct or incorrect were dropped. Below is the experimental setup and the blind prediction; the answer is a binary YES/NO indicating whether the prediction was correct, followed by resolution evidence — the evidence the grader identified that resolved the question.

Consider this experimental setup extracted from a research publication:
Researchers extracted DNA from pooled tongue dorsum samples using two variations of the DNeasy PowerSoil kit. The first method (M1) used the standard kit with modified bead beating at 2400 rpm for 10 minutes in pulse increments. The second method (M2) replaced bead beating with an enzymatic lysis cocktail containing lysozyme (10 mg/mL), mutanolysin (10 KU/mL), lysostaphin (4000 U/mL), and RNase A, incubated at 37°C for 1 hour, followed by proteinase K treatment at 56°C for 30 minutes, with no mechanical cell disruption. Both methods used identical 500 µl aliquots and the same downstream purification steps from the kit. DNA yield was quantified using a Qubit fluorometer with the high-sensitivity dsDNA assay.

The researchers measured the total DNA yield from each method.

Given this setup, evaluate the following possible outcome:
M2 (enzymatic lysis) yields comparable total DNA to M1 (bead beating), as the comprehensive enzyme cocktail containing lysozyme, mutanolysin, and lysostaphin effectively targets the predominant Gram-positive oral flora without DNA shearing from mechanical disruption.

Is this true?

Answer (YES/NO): NO